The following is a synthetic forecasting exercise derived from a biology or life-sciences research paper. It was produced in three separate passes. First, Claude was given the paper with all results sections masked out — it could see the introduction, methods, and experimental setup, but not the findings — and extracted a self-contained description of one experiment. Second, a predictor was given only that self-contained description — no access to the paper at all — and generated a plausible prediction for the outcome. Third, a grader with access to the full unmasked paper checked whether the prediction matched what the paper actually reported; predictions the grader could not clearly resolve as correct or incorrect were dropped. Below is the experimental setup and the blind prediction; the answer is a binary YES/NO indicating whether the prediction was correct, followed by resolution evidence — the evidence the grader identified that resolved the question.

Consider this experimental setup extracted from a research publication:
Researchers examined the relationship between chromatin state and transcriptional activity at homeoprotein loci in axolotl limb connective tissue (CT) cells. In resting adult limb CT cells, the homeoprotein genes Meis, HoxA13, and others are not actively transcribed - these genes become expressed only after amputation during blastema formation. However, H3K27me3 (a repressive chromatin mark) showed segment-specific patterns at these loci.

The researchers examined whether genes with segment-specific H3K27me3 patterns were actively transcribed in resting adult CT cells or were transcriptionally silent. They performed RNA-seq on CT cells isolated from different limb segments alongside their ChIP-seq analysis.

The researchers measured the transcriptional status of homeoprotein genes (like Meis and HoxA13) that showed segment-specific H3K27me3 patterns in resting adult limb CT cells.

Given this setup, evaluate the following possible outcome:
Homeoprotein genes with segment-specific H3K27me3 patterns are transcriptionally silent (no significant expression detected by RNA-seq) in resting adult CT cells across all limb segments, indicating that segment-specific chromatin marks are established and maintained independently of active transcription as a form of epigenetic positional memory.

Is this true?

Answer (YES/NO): NO